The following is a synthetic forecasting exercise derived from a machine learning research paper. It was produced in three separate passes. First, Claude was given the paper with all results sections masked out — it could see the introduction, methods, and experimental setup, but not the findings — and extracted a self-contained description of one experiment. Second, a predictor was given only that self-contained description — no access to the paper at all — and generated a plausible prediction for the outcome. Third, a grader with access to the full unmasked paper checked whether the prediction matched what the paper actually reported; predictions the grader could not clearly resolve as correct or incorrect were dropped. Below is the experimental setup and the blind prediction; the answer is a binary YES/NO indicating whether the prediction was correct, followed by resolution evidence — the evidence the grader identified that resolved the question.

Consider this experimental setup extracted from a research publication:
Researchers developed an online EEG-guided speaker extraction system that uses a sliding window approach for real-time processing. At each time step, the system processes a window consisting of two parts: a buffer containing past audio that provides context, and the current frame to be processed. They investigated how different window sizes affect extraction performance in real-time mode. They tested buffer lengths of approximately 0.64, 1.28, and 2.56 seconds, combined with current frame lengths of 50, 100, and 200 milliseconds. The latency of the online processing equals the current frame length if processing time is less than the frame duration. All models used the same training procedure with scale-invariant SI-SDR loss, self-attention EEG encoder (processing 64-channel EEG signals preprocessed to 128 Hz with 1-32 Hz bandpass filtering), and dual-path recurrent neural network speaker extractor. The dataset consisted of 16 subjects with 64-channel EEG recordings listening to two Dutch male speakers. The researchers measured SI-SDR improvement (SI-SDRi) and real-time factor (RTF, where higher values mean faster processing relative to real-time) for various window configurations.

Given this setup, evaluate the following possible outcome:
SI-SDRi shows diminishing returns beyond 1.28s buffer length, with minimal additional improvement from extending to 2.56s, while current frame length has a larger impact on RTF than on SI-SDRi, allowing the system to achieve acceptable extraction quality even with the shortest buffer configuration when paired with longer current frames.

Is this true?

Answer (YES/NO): NO